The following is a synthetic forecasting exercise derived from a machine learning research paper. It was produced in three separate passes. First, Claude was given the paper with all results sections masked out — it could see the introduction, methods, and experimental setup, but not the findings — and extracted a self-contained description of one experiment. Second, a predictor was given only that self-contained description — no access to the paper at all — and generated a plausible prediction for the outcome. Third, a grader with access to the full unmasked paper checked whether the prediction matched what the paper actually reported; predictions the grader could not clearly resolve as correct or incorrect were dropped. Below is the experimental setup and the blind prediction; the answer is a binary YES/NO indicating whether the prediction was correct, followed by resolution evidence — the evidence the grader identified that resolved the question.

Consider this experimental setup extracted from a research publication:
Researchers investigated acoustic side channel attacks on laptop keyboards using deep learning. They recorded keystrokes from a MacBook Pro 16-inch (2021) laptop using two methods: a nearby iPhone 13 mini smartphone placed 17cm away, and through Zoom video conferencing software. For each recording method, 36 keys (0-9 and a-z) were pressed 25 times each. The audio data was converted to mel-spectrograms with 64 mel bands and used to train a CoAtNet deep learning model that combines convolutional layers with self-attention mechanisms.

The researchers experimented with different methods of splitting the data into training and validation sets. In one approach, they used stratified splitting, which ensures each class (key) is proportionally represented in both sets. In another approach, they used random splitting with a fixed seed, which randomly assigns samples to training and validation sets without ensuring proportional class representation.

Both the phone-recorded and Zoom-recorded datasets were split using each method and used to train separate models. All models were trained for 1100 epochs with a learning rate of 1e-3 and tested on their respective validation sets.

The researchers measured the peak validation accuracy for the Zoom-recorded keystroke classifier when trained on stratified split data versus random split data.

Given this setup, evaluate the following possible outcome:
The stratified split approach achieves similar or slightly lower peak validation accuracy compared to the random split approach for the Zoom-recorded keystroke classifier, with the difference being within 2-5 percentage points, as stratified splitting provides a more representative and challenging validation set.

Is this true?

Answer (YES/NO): NO